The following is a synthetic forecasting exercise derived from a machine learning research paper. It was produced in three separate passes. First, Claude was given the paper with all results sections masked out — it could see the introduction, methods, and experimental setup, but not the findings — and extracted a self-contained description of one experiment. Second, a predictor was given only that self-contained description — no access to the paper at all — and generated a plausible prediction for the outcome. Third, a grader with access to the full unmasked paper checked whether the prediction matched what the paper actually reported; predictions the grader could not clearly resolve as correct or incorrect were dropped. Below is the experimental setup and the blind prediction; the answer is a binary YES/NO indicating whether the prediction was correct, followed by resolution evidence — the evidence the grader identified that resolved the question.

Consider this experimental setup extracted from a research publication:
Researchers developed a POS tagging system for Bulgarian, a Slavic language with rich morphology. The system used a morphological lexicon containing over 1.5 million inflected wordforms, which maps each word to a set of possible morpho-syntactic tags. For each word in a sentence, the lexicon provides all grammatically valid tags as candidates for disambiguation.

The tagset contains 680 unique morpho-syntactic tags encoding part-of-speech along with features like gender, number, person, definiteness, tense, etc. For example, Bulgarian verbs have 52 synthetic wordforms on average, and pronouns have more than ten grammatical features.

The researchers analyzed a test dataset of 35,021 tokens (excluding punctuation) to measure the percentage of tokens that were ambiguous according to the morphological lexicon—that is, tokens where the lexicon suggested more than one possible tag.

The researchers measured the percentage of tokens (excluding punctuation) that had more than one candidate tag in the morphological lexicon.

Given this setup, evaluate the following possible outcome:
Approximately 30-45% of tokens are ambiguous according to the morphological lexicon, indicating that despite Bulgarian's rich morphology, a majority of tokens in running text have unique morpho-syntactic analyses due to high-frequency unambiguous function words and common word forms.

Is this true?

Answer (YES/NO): YES